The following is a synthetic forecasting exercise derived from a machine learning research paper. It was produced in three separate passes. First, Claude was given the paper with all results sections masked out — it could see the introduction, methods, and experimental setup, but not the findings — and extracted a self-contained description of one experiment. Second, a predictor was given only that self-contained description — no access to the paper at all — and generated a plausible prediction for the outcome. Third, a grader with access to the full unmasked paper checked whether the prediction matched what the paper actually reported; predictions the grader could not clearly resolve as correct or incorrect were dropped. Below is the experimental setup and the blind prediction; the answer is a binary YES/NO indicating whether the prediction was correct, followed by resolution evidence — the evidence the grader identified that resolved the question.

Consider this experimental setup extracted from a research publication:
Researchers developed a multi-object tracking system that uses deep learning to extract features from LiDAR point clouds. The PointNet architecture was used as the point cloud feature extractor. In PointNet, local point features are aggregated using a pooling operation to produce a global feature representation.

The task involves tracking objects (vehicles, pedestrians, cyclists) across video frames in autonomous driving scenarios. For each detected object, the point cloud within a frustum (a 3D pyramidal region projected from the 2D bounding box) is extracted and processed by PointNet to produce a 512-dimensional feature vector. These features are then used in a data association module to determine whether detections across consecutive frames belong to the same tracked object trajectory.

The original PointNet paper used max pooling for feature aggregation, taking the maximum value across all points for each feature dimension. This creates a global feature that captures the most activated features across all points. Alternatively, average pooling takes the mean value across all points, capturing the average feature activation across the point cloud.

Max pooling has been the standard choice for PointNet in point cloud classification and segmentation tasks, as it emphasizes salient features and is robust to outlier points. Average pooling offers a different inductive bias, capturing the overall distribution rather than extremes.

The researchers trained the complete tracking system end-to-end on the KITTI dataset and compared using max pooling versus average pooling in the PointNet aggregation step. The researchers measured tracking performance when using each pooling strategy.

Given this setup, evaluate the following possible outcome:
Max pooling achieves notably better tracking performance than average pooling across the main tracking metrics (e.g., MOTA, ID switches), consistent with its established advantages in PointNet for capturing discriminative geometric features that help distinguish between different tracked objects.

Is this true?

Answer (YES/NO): NO